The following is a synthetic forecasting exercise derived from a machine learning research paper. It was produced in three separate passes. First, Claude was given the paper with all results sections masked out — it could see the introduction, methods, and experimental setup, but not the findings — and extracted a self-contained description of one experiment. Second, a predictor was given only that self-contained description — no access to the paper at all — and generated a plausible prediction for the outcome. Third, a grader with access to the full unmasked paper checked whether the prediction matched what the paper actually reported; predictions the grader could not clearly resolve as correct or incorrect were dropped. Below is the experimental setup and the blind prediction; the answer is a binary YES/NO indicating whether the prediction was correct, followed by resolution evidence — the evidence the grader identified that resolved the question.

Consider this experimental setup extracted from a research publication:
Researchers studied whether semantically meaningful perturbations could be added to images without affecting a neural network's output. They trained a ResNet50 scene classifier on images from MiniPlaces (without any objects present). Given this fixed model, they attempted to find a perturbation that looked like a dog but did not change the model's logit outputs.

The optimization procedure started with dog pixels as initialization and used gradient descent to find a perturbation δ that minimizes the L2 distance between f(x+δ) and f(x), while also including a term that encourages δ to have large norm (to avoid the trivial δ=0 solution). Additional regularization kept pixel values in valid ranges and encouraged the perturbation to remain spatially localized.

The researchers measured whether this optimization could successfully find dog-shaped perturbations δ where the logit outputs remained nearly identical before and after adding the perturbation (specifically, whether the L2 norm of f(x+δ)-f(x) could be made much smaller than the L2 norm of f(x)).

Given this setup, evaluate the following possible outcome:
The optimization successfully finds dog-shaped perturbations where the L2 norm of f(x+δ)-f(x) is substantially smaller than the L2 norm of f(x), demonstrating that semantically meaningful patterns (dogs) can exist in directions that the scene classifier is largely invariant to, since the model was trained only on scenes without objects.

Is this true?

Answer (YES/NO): YES